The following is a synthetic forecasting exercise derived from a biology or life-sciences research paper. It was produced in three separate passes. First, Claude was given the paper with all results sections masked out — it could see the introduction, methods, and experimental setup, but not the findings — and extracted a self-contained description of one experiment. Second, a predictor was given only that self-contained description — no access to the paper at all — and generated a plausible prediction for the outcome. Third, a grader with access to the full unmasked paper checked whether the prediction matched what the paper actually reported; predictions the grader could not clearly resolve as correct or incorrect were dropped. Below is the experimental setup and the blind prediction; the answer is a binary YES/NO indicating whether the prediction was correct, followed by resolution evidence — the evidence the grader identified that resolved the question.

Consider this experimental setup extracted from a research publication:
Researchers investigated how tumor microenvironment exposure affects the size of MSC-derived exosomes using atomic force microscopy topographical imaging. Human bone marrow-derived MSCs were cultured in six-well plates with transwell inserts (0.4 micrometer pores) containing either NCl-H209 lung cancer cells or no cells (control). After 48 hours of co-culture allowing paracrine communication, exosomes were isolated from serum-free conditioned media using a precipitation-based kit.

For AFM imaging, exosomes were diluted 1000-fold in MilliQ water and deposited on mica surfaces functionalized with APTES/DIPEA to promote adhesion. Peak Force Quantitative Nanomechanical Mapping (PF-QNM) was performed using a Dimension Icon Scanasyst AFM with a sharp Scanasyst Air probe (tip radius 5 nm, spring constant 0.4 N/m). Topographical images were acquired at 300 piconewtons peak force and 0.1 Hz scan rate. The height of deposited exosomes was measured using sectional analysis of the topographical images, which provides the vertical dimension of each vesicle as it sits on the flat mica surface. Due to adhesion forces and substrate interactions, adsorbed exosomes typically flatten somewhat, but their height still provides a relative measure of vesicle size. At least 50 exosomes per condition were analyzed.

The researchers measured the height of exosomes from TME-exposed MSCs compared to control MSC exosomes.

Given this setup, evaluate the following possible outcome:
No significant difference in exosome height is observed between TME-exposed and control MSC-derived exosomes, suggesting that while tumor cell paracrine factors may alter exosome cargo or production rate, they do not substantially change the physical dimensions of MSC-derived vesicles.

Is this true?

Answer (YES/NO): NO